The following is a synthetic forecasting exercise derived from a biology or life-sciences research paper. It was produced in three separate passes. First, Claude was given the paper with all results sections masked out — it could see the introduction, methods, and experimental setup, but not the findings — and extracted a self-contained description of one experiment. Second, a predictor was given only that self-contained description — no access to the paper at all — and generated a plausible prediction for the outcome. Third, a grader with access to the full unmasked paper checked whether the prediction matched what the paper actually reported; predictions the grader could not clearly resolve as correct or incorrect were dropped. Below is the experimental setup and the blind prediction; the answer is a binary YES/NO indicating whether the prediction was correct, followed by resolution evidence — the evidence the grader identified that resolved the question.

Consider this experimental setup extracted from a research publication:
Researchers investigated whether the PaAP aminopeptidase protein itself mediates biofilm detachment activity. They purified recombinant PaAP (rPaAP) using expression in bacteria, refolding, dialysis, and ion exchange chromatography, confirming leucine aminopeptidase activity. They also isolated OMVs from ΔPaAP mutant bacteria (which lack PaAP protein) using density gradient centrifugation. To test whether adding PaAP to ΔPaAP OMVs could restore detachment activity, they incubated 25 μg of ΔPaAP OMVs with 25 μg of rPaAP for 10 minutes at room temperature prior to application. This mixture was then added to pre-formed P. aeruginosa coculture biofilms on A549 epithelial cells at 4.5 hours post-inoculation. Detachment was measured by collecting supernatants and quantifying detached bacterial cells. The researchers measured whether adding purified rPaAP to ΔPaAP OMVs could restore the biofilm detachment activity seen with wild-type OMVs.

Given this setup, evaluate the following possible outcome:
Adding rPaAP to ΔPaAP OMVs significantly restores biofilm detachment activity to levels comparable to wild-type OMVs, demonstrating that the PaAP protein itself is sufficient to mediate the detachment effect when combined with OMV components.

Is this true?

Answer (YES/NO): NO